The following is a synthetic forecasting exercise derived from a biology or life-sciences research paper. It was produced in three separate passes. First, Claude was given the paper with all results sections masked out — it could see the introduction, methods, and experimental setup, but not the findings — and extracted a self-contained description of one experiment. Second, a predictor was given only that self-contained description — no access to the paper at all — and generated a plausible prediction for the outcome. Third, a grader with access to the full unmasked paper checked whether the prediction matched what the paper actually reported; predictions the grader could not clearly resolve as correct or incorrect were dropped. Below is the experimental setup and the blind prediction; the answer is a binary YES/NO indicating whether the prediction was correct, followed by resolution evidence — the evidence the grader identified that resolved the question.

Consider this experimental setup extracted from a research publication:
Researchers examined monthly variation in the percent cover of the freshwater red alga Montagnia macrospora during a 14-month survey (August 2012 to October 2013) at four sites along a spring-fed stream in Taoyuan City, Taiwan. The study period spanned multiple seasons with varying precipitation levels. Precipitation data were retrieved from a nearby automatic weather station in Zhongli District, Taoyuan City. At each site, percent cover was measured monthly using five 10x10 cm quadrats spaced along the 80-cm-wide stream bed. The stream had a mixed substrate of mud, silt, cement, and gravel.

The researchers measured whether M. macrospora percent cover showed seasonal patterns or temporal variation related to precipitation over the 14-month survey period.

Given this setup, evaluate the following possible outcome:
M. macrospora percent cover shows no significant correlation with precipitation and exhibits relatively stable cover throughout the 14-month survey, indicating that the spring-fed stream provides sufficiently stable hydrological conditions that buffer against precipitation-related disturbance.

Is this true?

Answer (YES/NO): NO